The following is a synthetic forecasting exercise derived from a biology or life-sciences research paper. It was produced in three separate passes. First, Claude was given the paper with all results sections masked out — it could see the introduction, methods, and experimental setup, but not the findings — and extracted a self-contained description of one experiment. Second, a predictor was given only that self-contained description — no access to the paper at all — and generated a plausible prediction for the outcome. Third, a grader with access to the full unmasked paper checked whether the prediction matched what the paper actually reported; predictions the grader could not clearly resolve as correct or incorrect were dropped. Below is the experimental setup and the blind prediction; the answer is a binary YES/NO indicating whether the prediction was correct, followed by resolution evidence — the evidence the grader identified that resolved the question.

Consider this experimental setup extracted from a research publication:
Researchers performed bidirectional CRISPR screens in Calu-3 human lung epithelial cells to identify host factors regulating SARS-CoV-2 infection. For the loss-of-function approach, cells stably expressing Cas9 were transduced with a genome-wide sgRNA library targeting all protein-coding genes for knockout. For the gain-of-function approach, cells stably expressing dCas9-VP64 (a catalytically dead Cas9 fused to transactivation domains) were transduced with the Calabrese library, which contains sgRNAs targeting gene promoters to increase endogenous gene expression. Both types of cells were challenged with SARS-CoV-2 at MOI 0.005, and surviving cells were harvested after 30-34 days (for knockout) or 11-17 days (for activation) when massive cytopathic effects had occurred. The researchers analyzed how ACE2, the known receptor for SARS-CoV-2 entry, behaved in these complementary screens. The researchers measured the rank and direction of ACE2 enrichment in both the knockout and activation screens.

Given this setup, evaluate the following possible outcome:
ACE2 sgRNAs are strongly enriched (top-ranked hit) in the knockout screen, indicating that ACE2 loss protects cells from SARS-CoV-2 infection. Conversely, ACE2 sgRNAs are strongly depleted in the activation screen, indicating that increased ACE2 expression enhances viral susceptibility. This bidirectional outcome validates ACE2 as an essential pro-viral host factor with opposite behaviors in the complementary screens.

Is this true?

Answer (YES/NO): YES